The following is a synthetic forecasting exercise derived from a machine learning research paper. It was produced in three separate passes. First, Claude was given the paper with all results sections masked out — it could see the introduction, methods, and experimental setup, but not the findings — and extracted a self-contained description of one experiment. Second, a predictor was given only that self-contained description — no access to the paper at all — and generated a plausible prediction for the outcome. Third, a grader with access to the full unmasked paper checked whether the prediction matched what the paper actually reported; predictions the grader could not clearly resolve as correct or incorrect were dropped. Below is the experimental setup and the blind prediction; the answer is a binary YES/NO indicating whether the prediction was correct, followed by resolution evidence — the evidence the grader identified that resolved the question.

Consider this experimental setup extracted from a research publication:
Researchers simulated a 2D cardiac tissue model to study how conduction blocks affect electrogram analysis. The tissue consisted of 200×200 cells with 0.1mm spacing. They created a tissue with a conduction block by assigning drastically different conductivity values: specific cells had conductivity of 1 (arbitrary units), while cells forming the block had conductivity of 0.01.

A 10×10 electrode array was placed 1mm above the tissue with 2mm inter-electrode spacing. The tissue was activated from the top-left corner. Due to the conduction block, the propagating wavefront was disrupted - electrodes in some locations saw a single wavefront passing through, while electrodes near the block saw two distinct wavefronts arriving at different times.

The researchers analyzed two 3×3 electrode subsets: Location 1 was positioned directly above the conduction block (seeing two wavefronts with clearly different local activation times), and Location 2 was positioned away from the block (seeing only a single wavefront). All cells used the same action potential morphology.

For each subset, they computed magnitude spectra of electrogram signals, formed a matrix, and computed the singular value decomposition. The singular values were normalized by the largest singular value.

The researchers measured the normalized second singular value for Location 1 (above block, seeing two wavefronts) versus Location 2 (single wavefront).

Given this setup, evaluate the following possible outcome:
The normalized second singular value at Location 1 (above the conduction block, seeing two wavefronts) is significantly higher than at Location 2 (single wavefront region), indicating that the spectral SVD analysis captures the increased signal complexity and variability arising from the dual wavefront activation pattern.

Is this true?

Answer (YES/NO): YES